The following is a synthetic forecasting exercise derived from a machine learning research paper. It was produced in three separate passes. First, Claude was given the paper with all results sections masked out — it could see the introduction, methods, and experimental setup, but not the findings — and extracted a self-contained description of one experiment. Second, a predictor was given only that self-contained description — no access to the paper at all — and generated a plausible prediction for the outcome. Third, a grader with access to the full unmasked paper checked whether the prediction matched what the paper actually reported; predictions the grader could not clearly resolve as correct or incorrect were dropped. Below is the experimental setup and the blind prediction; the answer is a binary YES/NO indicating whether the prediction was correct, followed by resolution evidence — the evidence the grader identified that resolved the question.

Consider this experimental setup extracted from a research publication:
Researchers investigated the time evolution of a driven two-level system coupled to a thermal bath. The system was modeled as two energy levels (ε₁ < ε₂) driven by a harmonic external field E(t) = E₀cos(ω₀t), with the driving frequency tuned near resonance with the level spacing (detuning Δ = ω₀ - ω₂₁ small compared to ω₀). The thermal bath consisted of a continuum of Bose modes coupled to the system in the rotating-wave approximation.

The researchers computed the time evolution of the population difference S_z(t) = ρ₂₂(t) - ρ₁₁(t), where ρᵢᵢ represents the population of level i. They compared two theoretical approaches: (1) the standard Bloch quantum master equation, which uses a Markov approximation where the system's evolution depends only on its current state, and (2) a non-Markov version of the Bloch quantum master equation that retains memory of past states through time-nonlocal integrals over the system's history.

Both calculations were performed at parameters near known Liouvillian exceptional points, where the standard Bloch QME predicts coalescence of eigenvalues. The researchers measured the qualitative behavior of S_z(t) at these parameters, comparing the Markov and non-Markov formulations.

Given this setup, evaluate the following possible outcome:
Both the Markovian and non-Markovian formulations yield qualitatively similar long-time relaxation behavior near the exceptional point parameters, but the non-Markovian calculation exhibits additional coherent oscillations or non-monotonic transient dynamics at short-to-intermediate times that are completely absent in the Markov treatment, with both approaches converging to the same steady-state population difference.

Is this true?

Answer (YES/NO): NO